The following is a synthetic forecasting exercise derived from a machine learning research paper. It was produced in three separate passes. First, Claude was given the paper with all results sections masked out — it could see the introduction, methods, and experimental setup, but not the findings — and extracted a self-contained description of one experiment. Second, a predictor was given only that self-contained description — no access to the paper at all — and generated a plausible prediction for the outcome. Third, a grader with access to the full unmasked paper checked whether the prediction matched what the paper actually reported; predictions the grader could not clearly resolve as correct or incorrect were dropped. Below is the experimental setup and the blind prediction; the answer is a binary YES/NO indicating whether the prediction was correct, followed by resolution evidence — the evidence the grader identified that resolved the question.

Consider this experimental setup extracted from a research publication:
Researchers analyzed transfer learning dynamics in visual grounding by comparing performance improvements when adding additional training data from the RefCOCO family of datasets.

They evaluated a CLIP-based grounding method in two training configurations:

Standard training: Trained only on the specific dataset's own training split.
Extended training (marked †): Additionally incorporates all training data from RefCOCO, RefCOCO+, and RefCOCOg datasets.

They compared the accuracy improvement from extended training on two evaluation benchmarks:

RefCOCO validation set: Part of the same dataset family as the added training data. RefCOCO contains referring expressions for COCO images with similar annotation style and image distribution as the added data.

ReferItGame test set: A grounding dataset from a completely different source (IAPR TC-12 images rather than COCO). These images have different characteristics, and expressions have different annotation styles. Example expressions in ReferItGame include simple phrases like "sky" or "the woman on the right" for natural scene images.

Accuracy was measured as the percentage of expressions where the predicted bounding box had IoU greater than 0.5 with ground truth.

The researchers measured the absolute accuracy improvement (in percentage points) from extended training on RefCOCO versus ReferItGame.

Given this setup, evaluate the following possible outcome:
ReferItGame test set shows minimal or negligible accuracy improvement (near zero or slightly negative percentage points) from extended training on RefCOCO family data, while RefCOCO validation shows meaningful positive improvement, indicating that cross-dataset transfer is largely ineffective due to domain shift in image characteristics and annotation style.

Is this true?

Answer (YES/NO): NO